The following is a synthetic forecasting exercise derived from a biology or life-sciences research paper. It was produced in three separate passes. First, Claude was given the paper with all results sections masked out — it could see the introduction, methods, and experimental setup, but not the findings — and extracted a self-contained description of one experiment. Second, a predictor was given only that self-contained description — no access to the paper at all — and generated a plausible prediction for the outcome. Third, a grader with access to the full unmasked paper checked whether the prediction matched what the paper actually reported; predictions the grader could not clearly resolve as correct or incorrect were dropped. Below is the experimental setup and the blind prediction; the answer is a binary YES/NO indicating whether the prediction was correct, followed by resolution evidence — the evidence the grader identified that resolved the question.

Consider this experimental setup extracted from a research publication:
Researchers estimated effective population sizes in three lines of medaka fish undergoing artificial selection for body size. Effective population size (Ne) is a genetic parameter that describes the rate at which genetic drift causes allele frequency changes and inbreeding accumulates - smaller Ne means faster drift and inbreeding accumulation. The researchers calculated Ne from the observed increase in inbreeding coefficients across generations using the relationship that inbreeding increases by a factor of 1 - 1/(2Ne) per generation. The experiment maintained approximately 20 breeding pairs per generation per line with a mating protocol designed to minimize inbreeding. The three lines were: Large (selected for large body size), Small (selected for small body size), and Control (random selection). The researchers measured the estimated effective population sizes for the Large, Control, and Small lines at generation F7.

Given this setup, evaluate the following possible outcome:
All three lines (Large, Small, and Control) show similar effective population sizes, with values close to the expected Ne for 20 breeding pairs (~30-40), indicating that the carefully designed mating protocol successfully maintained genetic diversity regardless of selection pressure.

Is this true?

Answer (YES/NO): YES